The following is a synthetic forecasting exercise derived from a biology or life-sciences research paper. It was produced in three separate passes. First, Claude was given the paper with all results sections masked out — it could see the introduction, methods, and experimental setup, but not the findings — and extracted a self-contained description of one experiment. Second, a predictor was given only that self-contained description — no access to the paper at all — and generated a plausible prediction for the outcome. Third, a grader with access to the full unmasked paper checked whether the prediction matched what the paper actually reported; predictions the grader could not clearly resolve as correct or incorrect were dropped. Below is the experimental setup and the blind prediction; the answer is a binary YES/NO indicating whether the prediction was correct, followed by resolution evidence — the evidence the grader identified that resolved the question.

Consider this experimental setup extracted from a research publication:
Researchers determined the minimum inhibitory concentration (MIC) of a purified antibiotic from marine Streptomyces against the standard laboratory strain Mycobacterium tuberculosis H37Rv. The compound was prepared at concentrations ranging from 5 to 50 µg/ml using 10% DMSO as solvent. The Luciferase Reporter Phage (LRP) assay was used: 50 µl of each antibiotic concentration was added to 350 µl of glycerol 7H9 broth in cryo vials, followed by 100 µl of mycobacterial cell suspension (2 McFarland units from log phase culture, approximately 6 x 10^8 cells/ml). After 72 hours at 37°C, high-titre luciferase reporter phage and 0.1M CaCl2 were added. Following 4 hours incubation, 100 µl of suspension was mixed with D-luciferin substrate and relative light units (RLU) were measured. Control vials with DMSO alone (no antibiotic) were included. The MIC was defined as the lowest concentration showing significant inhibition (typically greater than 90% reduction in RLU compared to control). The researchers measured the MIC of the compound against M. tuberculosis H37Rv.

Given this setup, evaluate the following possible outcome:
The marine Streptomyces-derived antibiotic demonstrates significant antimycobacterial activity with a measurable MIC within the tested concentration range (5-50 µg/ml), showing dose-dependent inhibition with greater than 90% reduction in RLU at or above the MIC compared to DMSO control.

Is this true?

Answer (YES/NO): YES